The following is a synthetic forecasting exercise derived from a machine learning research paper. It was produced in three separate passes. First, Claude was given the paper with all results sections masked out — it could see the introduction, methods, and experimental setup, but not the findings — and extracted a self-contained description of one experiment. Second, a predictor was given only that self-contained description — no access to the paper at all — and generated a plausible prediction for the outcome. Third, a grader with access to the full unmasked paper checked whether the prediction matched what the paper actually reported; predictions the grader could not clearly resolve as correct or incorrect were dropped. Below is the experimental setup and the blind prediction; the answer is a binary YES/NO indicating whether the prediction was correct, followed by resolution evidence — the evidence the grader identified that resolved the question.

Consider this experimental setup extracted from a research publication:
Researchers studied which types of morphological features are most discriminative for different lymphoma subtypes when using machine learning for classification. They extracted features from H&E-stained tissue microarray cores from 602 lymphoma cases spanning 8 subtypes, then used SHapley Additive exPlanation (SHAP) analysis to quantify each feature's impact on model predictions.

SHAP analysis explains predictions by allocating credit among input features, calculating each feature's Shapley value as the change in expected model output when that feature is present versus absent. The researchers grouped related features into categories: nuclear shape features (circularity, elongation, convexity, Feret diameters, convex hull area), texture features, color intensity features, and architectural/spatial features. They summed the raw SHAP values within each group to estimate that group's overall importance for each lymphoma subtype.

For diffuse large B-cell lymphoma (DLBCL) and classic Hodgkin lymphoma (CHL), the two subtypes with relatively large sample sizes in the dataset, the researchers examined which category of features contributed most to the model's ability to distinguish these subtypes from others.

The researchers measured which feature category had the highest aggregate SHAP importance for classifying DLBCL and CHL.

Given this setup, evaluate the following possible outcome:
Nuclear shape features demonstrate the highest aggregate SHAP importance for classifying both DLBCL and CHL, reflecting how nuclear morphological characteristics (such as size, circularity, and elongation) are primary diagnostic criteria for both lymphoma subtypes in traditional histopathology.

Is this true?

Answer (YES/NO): YES